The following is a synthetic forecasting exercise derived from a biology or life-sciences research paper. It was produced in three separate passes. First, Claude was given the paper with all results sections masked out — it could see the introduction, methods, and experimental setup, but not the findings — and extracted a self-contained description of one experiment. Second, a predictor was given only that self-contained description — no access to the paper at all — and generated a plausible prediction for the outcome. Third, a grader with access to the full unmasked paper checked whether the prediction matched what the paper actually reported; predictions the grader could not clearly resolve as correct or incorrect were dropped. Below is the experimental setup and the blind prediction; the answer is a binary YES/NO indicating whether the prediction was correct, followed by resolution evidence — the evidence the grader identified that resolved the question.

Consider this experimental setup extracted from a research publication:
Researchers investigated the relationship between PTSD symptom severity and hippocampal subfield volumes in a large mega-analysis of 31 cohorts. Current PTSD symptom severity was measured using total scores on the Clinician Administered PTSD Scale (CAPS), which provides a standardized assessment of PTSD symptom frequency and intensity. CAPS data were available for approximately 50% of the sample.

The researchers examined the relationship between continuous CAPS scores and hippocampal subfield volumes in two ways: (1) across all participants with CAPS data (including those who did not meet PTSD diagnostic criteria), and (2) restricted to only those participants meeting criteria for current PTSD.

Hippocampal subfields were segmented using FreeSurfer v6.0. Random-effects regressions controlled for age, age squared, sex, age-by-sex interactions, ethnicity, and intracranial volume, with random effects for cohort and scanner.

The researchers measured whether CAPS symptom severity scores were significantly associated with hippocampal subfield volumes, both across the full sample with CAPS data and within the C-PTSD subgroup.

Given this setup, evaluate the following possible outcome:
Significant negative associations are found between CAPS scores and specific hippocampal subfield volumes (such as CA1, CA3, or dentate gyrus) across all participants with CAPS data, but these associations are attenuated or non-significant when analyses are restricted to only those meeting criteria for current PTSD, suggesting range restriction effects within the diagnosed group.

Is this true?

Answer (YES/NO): NO